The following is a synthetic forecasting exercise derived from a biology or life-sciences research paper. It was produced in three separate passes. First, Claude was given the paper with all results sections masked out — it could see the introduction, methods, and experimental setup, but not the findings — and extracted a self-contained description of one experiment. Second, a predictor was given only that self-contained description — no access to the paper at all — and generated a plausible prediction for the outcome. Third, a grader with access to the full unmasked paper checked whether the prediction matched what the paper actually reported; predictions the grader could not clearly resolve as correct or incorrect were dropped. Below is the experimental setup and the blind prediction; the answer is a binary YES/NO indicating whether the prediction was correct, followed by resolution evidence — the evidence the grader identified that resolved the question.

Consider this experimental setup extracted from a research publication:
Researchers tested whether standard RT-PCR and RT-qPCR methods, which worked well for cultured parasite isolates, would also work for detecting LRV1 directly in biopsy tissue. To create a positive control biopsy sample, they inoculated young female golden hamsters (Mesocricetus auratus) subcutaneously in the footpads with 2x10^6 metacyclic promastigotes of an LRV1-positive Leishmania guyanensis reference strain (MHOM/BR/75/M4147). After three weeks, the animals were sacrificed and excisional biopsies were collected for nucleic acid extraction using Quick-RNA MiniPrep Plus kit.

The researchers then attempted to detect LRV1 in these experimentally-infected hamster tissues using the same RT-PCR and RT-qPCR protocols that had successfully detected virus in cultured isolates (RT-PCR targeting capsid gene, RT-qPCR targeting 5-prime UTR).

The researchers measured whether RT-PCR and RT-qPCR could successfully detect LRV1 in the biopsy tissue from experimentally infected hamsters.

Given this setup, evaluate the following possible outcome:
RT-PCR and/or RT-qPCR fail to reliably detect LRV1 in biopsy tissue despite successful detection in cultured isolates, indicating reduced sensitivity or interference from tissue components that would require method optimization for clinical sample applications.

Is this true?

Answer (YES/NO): YES